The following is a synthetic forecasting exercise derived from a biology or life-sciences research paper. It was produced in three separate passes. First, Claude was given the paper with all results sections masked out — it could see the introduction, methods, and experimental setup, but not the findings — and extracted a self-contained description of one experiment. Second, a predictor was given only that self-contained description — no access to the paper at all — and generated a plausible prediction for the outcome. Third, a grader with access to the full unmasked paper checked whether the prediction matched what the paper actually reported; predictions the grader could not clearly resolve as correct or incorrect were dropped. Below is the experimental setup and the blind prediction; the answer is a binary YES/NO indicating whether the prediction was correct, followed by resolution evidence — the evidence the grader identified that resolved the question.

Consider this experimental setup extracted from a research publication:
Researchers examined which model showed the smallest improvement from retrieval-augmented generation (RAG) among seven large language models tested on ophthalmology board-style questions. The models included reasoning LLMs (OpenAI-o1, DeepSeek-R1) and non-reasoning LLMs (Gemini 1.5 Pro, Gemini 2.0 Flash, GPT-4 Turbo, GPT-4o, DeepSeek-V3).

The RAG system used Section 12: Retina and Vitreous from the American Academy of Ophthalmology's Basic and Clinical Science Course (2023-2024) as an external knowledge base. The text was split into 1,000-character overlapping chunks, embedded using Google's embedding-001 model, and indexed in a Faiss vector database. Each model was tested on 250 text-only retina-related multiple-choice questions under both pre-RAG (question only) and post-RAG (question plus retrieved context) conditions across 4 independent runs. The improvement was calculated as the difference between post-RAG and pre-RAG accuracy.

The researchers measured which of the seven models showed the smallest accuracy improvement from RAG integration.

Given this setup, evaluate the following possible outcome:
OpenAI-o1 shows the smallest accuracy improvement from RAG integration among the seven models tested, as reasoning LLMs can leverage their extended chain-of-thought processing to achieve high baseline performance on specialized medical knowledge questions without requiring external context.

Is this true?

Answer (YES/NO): YES